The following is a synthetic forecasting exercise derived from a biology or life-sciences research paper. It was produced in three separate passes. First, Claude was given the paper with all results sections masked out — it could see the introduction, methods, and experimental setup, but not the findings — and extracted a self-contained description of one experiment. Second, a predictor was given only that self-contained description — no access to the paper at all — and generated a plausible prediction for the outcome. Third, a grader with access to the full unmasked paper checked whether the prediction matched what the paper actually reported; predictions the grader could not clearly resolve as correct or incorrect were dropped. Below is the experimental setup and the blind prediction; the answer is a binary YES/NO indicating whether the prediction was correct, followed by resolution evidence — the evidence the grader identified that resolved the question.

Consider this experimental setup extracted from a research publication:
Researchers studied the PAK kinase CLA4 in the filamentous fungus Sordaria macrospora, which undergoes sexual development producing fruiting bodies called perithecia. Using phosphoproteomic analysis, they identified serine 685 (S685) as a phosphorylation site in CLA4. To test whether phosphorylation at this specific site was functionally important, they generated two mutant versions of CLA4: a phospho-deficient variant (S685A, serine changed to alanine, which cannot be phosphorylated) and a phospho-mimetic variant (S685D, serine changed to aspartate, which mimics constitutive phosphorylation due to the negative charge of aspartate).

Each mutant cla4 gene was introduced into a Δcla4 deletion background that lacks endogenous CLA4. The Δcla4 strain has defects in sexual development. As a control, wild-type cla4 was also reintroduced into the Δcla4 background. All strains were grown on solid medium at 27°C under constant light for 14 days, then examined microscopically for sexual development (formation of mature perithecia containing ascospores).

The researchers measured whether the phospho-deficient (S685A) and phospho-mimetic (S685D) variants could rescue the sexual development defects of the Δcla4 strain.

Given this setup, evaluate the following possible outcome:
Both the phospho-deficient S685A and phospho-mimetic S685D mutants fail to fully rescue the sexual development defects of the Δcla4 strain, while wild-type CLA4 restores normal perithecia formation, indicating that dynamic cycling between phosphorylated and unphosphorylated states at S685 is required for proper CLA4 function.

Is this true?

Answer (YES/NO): NO